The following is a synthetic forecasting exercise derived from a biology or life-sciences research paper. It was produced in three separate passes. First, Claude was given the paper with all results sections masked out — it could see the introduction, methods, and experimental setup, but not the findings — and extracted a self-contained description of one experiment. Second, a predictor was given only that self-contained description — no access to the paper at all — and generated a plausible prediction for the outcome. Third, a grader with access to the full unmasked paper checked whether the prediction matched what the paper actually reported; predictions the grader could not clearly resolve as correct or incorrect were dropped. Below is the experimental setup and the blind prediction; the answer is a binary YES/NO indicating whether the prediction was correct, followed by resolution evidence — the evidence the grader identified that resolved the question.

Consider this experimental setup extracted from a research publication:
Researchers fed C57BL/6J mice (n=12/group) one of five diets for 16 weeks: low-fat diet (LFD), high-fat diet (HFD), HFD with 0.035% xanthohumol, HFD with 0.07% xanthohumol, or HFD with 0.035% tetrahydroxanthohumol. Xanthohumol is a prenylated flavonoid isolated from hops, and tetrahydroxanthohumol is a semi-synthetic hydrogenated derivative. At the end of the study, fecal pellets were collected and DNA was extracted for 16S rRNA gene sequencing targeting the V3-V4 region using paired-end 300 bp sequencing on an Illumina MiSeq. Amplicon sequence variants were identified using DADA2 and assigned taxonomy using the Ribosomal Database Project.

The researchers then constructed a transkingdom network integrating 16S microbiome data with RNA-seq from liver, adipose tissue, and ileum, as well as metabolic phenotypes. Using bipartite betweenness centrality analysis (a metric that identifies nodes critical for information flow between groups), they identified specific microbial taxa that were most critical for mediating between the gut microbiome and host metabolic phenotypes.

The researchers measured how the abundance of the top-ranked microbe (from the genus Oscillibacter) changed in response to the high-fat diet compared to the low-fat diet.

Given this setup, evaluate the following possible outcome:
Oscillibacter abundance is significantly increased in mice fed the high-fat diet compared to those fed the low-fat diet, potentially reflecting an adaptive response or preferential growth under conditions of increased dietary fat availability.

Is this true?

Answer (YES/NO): YES